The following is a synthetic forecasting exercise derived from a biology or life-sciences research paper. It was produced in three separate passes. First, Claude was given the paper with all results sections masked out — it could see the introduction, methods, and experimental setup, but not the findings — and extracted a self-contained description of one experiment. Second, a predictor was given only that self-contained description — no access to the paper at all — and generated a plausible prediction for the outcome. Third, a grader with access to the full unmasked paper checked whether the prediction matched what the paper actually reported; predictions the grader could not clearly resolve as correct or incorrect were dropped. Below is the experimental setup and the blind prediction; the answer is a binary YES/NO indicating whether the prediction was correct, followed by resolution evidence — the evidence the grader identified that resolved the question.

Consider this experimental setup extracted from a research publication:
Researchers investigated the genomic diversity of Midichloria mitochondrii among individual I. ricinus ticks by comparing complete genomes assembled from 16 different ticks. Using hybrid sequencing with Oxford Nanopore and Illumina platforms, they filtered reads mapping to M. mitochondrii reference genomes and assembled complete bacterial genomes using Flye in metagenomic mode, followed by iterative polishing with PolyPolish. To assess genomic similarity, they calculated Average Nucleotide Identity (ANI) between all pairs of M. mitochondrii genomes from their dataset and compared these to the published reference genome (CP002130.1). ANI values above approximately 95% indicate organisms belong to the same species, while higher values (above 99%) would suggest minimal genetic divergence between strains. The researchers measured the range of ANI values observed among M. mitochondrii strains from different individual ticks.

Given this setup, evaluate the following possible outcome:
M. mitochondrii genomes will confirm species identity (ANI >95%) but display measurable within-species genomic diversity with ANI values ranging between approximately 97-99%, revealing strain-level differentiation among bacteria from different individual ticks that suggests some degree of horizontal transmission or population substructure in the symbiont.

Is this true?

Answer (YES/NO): NO